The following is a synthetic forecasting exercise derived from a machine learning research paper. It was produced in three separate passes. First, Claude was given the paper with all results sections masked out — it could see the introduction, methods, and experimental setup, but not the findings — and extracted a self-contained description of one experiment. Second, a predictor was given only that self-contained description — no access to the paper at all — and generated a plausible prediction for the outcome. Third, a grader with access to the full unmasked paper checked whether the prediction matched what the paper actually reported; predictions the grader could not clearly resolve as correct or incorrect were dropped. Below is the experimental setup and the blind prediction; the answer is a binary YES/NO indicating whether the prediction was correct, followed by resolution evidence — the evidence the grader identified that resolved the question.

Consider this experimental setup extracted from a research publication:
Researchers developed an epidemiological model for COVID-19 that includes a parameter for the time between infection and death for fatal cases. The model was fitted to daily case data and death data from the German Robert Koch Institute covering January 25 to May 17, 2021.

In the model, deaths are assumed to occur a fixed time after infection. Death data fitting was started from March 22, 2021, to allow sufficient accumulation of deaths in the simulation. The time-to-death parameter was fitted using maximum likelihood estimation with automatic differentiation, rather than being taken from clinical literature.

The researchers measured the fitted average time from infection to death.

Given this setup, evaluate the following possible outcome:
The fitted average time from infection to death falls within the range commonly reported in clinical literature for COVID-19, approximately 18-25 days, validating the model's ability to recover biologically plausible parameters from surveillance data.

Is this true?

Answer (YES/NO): NO